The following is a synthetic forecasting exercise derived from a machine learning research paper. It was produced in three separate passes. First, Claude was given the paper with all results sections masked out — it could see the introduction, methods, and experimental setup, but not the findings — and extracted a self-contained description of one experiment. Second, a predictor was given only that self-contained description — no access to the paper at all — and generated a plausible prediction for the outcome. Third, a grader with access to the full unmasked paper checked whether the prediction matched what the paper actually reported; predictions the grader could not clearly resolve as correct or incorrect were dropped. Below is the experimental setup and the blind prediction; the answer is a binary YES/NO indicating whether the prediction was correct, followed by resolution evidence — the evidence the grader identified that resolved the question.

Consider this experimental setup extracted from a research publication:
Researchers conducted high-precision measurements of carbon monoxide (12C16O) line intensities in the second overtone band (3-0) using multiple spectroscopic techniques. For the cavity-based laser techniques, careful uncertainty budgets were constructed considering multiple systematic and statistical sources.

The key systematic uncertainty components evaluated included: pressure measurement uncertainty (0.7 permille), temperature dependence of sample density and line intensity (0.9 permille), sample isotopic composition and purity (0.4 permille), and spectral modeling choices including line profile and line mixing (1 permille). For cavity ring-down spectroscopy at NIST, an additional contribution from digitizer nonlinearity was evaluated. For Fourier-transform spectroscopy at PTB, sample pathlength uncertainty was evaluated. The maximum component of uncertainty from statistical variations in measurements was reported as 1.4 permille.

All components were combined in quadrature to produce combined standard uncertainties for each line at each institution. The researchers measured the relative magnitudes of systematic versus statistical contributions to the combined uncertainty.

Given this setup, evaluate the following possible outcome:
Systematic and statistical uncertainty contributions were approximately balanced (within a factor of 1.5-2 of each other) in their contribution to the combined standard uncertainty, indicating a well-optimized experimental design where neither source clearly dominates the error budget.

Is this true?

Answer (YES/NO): YES